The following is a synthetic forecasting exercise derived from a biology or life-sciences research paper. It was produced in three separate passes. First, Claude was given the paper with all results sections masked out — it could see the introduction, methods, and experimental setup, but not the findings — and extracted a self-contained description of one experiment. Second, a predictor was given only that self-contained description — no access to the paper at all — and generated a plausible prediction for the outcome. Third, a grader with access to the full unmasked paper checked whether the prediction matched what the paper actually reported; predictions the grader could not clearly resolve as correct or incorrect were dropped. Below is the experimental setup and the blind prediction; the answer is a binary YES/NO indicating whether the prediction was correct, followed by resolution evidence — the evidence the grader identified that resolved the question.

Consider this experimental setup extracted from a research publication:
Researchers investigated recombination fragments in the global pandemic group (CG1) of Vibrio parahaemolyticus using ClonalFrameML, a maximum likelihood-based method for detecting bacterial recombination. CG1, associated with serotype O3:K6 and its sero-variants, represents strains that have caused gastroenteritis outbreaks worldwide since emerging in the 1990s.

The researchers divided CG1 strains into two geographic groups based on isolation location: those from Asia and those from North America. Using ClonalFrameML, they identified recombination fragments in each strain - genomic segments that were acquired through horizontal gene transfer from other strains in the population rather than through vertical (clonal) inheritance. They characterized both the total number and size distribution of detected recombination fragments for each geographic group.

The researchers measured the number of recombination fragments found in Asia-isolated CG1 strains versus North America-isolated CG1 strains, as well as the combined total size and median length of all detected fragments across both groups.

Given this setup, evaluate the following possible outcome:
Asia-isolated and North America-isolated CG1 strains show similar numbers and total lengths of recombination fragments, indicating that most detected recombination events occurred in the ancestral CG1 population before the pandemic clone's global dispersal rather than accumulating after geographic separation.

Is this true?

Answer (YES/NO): NO